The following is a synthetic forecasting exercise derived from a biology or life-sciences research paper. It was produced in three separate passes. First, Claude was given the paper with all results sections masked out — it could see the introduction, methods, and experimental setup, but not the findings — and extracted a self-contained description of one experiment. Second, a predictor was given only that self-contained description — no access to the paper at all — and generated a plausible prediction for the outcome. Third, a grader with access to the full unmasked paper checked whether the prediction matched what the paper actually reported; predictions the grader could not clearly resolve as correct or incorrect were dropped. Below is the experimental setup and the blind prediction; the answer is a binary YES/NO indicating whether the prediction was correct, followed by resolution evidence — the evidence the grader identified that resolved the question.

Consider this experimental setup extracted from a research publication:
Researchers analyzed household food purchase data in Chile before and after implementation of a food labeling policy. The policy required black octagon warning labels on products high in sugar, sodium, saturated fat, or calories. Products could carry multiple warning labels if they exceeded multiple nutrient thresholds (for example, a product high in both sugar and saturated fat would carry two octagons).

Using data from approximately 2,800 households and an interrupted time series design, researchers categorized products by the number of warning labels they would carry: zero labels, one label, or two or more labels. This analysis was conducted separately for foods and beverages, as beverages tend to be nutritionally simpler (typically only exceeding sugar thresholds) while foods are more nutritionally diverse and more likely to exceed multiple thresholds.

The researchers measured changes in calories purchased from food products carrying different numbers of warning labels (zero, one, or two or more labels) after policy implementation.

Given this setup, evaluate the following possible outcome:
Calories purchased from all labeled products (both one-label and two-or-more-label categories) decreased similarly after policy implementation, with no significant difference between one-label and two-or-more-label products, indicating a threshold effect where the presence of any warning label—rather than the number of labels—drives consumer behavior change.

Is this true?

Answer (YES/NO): NO